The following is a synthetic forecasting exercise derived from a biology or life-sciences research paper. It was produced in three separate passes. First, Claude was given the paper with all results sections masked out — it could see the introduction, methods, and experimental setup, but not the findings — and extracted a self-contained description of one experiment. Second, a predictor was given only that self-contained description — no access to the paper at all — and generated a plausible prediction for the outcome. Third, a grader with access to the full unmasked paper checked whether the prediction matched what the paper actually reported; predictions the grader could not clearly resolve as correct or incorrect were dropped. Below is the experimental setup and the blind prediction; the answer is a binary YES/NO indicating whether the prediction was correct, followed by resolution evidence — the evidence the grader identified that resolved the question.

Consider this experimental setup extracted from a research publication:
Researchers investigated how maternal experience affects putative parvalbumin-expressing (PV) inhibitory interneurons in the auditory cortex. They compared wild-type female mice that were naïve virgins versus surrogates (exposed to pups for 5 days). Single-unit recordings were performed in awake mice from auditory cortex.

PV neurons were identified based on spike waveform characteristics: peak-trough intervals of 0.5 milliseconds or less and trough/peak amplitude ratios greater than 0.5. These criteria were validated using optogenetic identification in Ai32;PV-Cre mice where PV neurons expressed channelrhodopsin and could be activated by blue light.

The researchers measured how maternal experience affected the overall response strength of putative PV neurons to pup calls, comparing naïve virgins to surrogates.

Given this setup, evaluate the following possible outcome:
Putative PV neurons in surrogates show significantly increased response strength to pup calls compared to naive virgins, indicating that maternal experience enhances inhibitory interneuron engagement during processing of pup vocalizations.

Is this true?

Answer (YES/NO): NO